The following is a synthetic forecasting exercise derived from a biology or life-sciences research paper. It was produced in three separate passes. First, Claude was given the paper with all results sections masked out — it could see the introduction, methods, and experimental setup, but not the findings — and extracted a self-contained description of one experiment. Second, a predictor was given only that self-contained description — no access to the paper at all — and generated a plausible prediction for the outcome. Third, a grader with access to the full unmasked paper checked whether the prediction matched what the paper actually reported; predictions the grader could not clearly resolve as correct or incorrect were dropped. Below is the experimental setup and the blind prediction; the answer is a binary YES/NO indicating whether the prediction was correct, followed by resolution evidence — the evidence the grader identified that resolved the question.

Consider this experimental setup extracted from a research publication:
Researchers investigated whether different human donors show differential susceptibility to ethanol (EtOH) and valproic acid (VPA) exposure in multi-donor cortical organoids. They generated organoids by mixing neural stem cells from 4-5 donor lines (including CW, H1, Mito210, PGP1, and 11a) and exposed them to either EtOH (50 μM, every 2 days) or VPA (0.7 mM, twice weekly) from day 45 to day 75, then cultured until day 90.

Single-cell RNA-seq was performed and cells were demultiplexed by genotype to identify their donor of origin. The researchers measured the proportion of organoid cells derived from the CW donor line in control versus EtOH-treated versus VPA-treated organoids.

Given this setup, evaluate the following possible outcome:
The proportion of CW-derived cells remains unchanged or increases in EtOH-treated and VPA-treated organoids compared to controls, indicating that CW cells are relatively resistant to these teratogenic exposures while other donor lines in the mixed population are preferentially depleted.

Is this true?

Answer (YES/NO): NO